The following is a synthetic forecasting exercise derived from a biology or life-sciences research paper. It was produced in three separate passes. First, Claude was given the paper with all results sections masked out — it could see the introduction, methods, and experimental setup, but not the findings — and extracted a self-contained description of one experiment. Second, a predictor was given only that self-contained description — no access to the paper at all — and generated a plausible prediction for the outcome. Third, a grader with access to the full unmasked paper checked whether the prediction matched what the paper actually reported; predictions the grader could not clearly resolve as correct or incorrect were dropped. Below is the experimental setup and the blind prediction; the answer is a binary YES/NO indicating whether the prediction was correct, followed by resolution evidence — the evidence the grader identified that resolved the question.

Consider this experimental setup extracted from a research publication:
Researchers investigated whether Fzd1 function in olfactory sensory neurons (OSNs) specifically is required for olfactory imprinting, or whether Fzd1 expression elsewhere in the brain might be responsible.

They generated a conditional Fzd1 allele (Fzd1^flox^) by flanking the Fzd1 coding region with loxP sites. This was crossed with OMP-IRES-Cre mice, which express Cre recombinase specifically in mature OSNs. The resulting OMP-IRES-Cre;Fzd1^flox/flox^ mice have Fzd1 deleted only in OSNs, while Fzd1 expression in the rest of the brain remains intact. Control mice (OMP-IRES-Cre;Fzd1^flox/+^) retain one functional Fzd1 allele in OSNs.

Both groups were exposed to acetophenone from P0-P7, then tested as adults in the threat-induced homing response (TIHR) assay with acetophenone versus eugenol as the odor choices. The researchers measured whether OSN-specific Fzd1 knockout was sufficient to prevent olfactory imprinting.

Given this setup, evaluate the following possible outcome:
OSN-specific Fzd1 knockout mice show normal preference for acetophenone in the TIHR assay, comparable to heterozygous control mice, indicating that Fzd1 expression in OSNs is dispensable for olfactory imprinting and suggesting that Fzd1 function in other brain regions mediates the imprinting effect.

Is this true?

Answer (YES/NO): NO